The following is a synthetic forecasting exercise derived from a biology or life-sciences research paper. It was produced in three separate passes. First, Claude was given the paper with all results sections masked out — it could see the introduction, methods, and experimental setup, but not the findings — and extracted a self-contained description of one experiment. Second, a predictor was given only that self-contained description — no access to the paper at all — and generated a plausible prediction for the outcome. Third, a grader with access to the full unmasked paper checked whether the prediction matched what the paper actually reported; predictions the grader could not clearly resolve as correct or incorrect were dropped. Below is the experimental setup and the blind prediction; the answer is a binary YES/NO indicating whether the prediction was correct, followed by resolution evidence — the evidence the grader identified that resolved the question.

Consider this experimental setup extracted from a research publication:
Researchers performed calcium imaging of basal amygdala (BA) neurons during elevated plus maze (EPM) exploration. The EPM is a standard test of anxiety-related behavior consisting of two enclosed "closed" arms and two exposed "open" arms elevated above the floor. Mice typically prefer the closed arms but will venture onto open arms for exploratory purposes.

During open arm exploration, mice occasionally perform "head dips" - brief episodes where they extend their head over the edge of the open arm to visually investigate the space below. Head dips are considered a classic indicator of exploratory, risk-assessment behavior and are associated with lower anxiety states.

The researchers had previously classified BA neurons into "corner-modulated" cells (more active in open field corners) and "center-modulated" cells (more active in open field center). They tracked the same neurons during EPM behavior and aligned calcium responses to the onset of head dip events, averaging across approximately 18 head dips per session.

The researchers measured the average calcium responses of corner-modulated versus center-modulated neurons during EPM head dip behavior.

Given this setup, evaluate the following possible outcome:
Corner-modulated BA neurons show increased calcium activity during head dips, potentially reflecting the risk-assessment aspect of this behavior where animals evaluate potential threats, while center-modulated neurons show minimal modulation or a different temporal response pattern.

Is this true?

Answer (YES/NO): YES